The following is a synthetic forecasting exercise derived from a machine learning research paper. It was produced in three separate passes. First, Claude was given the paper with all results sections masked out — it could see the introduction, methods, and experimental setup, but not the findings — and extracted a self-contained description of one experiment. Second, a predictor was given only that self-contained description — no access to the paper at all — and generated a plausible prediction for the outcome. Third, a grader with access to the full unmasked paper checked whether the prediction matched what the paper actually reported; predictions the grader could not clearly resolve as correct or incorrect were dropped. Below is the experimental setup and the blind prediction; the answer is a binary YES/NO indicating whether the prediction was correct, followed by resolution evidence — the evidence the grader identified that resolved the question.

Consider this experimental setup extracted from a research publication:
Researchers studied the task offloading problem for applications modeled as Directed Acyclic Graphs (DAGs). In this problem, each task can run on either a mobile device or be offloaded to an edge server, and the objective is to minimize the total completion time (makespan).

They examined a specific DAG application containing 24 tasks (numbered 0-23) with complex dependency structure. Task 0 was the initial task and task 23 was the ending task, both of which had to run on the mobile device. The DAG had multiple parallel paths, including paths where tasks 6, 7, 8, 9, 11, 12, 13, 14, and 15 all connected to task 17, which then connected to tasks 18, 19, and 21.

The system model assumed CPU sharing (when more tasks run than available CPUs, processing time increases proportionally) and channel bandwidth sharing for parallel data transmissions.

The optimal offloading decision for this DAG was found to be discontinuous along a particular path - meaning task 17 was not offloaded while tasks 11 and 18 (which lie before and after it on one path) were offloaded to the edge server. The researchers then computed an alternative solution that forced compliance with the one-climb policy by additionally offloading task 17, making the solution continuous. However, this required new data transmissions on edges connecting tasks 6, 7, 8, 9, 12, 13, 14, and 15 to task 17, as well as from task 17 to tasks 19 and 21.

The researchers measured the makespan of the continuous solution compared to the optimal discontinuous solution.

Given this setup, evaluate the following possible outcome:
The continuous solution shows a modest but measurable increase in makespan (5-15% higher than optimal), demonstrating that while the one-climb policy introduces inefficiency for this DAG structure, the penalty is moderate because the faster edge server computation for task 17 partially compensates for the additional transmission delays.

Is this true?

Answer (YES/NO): NO